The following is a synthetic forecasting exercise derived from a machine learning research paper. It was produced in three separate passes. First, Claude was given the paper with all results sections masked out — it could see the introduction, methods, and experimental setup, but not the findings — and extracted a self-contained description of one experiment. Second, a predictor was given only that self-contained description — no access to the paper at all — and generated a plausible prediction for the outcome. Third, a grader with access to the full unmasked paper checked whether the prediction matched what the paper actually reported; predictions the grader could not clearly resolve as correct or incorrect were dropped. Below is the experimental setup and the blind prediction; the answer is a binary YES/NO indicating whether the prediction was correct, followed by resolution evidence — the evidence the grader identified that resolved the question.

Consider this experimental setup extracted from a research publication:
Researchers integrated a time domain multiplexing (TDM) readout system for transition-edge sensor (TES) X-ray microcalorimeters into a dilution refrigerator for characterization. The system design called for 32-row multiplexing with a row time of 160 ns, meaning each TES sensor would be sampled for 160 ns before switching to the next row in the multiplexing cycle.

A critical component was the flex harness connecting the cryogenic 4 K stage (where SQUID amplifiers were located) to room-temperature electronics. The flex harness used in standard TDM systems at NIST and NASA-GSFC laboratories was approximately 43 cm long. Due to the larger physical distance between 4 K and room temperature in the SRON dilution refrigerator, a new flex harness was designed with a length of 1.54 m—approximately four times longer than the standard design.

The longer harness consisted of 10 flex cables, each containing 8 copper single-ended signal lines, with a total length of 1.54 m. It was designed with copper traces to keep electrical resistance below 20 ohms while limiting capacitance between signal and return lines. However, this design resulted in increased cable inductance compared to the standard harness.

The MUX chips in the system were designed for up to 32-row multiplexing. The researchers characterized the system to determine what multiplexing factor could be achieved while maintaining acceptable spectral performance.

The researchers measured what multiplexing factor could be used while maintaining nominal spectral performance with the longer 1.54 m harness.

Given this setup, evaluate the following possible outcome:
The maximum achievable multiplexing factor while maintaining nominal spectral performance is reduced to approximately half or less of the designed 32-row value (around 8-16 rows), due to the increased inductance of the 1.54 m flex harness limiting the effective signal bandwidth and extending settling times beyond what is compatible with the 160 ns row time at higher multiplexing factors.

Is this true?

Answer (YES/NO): YES